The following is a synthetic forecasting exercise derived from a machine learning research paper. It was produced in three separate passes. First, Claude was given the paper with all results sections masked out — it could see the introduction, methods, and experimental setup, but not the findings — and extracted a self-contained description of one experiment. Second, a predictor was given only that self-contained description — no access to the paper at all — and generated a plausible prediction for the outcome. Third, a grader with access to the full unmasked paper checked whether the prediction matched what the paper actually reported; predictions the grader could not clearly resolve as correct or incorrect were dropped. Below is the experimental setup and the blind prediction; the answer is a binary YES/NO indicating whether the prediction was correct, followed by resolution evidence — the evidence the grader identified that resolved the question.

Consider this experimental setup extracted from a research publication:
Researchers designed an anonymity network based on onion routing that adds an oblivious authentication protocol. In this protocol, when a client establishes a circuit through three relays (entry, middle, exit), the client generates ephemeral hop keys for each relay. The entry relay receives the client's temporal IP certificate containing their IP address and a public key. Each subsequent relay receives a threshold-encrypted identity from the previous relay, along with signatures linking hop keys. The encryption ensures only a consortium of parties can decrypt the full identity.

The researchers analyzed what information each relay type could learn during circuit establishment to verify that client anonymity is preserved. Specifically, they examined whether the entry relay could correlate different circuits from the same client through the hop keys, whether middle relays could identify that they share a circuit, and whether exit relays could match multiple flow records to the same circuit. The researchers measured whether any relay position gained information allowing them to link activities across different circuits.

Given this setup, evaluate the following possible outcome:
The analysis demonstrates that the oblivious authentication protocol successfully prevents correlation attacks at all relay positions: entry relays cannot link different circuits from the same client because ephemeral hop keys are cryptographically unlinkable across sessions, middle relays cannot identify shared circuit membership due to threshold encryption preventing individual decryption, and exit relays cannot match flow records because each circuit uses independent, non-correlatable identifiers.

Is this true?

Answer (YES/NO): NO